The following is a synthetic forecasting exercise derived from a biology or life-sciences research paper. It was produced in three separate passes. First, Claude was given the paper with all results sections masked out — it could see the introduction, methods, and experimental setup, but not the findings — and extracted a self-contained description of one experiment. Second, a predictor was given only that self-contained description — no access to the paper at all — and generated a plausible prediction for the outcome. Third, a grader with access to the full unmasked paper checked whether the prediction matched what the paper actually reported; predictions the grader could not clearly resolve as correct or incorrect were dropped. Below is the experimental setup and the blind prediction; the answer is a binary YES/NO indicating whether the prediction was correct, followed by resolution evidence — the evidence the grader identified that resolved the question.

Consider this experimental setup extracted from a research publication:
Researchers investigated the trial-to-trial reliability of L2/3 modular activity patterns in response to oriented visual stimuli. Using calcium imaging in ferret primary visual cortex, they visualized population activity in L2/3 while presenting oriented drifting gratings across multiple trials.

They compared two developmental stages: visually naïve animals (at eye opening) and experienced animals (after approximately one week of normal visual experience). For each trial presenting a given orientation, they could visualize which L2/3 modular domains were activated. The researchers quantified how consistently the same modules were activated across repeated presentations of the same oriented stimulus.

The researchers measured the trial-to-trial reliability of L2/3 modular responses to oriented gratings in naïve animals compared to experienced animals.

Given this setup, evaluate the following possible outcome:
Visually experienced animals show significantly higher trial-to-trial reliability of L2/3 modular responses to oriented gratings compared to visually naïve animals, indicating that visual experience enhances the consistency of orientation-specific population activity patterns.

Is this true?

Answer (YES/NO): YES